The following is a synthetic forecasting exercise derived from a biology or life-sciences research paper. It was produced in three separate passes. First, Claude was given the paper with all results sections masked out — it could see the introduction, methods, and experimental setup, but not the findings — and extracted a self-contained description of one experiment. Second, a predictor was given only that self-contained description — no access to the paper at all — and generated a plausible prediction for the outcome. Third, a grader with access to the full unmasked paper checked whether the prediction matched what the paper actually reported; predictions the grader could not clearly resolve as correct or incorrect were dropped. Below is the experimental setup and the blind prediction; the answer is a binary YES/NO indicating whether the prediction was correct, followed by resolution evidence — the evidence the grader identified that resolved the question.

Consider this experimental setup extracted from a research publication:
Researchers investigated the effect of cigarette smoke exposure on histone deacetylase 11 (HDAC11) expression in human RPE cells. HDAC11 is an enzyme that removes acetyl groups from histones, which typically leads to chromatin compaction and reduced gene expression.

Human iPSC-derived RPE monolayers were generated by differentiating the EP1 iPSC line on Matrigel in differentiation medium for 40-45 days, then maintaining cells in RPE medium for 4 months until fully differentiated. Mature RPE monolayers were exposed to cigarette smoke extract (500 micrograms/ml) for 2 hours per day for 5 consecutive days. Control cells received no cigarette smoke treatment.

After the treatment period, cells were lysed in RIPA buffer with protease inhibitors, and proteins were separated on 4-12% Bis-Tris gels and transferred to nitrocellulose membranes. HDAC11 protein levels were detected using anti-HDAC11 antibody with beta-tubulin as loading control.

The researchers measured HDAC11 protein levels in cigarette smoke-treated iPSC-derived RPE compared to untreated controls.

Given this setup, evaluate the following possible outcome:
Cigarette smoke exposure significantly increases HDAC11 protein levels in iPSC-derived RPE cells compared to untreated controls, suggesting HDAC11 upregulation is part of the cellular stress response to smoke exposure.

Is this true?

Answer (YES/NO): YES